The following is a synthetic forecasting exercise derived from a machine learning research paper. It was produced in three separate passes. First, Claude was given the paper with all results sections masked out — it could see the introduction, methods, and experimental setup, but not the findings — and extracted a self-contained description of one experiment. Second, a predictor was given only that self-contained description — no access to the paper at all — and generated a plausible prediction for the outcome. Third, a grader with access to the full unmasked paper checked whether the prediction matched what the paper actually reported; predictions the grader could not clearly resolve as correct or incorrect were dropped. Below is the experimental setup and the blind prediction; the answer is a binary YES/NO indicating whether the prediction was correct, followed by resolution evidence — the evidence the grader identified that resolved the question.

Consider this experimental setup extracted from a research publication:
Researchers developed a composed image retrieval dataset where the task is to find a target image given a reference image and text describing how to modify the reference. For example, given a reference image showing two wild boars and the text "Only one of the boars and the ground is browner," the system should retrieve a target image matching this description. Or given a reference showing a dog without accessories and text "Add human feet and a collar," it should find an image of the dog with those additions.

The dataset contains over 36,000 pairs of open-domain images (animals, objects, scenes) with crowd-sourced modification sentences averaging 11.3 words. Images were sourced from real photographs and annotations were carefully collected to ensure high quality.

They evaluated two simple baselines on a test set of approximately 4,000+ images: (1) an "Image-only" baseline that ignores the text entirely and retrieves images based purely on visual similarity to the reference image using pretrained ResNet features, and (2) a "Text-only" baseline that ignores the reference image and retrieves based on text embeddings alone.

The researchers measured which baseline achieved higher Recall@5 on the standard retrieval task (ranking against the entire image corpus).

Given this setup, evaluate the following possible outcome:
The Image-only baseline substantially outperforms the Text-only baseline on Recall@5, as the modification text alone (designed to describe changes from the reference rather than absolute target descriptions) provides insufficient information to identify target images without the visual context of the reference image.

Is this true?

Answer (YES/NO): YES